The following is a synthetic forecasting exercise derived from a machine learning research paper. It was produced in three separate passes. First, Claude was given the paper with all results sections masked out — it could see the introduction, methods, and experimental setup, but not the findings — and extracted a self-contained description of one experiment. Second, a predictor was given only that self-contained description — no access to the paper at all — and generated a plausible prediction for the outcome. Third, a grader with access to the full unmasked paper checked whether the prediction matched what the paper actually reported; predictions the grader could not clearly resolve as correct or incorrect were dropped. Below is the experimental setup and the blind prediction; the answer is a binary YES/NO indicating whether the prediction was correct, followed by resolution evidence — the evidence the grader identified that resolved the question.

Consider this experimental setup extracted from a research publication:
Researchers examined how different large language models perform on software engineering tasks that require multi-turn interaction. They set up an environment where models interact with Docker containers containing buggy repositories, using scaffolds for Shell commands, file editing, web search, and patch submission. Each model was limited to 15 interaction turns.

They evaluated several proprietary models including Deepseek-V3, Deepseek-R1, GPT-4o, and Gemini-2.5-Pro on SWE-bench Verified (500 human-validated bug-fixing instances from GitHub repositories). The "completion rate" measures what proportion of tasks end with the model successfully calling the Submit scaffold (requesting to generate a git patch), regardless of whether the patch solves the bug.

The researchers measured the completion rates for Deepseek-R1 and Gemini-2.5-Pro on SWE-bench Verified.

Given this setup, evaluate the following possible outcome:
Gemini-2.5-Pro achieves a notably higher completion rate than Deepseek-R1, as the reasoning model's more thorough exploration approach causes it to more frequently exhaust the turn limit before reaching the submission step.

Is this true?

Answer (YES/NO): NO